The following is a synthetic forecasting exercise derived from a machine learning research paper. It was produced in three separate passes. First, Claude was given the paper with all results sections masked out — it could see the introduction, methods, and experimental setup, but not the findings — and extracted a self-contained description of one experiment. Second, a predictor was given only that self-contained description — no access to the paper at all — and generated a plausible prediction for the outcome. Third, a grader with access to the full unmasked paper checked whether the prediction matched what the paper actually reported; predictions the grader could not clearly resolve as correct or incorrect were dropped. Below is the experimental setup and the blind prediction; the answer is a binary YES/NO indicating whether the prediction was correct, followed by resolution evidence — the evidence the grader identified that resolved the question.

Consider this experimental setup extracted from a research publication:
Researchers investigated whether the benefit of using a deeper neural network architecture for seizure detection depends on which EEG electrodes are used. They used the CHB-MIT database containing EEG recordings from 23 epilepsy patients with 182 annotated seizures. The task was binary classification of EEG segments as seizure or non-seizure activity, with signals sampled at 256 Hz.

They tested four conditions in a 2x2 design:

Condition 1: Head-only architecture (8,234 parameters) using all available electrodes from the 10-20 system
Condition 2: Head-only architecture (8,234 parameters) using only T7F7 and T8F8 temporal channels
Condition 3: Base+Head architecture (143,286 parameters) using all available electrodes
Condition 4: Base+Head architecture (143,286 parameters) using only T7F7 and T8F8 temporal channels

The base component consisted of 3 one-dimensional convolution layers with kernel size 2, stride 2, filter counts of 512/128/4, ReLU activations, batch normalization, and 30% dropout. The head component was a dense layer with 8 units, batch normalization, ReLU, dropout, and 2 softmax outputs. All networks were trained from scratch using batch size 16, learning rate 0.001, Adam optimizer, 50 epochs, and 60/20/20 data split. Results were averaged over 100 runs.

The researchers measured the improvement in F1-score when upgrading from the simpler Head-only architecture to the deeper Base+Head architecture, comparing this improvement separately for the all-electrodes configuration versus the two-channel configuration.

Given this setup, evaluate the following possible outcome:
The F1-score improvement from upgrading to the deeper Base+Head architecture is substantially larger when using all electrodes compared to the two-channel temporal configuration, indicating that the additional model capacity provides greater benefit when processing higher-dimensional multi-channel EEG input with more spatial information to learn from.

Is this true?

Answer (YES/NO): NO